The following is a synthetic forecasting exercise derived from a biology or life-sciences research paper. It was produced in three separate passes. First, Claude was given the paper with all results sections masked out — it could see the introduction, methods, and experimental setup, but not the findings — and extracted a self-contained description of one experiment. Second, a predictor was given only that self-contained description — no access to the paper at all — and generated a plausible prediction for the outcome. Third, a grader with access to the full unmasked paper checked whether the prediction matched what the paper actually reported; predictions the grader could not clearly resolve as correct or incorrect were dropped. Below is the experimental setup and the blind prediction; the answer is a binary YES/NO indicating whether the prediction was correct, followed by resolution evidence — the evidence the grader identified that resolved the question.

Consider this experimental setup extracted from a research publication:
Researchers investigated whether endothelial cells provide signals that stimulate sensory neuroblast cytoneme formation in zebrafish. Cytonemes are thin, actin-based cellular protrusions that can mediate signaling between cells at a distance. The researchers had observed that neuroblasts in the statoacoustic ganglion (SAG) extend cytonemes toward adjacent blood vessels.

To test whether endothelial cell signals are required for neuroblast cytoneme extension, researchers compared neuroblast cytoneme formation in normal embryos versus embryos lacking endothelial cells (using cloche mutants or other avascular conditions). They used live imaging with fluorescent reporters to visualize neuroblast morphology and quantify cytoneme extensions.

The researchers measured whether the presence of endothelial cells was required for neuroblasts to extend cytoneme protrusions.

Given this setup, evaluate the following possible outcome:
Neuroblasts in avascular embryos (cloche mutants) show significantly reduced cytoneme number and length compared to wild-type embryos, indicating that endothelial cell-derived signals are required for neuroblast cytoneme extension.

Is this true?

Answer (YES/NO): YES